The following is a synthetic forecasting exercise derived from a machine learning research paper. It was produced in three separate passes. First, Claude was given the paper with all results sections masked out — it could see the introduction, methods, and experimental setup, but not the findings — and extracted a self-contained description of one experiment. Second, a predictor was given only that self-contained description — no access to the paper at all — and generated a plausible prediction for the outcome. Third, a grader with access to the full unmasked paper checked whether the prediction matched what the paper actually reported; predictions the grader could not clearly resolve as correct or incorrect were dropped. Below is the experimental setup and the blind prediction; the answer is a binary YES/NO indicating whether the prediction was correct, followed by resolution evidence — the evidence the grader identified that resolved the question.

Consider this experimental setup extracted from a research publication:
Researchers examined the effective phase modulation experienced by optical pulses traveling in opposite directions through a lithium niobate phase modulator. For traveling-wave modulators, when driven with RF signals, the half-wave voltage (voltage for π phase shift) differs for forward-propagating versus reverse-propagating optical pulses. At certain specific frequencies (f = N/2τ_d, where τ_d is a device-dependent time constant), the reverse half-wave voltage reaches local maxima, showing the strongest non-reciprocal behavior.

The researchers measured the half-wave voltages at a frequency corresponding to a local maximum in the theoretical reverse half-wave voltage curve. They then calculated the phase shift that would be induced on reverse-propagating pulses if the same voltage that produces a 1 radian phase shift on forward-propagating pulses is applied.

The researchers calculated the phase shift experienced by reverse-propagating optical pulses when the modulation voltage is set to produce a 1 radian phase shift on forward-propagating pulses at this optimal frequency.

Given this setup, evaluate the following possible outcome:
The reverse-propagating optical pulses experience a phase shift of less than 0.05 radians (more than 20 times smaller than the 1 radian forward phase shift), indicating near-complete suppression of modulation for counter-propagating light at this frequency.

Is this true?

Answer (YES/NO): YES